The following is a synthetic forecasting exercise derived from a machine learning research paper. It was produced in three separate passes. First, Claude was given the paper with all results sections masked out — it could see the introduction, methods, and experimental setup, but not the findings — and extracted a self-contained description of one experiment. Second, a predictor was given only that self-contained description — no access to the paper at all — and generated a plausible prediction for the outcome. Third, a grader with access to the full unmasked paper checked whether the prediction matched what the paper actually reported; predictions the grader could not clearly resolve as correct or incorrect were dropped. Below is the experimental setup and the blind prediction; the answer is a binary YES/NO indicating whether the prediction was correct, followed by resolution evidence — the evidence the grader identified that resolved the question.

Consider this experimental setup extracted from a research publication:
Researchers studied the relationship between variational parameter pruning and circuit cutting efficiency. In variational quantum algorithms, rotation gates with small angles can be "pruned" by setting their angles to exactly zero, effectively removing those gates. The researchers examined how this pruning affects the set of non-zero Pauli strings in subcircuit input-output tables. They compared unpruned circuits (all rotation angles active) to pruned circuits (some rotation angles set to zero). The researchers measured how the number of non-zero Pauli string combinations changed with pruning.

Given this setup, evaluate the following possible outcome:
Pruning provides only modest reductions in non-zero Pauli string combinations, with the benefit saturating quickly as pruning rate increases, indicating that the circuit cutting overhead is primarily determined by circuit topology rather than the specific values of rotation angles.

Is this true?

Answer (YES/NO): NO